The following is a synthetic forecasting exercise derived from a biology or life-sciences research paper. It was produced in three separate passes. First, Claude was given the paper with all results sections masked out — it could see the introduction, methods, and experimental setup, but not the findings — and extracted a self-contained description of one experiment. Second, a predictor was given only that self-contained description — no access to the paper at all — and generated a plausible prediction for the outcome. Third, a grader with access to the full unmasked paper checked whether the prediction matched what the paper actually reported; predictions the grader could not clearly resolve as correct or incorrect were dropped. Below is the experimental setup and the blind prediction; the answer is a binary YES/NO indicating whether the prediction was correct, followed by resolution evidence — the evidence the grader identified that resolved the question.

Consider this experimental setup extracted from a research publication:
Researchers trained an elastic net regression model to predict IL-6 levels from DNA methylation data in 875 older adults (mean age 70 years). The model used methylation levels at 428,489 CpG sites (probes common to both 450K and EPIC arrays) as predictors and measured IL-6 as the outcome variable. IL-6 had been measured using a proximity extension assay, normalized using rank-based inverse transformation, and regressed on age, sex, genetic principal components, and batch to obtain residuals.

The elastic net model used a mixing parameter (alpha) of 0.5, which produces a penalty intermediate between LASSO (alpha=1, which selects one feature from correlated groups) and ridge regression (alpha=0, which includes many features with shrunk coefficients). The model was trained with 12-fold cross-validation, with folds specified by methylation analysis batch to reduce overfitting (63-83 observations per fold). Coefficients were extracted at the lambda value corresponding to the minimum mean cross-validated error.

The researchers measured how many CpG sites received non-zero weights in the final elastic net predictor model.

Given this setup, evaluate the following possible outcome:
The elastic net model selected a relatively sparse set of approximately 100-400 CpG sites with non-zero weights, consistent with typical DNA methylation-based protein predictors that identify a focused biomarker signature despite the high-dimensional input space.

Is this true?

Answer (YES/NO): NO